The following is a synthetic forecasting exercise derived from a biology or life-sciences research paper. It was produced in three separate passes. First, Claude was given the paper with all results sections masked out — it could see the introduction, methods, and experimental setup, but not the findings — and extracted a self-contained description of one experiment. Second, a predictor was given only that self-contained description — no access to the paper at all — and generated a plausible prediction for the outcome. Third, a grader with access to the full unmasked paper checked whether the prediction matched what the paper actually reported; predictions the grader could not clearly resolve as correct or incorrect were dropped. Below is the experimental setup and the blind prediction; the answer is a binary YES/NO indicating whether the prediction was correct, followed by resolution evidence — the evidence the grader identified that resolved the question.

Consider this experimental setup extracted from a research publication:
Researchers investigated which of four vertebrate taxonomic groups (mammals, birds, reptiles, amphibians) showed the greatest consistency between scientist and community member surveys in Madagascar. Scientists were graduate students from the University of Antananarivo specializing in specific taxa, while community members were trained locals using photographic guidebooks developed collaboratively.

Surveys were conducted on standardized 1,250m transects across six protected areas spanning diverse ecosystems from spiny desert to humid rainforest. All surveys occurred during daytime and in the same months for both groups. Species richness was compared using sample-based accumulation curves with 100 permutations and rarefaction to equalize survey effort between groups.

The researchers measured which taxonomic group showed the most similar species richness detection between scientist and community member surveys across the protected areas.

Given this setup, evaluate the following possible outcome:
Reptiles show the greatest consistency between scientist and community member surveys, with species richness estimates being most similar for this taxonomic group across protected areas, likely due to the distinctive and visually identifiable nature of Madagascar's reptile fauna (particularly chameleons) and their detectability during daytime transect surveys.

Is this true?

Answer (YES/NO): NO